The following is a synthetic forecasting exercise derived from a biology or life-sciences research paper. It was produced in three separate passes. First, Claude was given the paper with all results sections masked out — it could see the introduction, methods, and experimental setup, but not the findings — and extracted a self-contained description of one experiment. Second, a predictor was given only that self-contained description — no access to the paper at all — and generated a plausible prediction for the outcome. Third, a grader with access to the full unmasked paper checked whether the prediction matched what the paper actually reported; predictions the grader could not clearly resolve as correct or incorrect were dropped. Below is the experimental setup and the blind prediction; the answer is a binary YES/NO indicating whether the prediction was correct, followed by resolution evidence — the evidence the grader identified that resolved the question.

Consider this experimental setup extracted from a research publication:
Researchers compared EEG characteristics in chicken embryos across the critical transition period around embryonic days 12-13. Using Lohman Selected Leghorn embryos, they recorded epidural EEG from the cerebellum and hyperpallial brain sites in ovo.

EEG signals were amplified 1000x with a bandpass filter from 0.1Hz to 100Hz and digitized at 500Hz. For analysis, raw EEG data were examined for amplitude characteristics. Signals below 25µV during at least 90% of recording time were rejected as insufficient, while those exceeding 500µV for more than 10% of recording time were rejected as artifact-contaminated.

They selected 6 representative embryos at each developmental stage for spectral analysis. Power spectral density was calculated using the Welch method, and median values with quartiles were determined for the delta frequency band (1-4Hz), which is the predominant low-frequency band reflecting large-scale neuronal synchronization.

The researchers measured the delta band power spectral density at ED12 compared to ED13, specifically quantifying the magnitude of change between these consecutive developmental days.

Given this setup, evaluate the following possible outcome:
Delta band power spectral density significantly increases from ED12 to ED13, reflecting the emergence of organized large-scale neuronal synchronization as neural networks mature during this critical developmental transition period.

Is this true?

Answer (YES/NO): YES